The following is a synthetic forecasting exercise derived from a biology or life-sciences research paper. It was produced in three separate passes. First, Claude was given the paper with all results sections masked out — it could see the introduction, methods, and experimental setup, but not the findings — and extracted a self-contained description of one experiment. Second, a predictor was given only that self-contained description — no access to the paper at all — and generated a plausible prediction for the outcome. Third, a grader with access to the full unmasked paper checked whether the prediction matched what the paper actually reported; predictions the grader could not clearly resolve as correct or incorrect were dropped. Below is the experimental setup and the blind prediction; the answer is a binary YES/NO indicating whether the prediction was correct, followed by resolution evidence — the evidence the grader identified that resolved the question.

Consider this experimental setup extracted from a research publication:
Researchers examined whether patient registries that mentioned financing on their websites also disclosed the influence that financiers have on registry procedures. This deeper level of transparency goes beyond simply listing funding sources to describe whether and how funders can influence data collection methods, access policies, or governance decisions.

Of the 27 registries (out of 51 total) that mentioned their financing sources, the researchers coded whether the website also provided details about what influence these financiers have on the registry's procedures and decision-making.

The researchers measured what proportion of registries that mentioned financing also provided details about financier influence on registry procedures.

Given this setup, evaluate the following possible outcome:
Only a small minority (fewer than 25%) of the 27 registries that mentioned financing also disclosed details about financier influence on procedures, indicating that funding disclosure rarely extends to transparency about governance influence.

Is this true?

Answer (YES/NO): YES